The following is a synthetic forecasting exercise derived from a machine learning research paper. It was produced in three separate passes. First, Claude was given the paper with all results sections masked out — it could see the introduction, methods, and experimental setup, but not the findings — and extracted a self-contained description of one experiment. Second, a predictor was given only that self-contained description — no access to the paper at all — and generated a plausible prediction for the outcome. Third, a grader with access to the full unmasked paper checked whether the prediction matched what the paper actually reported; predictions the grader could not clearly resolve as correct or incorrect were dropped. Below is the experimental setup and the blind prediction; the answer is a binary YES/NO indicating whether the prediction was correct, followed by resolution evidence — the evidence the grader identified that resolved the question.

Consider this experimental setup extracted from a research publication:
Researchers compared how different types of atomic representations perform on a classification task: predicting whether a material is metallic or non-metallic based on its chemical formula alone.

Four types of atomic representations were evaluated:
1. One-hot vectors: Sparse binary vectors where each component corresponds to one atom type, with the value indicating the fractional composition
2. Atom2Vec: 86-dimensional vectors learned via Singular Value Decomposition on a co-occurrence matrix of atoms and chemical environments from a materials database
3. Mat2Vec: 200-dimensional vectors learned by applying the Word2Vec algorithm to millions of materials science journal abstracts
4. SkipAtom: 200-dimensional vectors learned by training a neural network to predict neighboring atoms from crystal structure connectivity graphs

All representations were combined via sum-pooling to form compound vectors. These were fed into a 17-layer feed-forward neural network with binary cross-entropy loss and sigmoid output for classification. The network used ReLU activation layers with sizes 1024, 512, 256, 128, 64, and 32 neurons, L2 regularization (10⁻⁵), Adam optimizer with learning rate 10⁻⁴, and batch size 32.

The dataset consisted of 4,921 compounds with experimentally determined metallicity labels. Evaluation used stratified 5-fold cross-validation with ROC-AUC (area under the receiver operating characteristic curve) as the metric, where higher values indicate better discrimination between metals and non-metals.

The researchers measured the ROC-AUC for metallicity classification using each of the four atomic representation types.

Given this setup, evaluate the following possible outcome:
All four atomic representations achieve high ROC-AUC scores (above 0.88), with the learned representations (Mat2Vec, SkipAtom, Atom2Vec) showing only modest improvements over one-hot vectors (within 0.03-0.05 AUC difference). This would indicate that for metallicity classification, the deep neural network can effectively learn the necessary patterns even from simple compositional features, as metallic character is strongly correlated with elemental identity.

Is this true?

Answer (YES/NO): NO